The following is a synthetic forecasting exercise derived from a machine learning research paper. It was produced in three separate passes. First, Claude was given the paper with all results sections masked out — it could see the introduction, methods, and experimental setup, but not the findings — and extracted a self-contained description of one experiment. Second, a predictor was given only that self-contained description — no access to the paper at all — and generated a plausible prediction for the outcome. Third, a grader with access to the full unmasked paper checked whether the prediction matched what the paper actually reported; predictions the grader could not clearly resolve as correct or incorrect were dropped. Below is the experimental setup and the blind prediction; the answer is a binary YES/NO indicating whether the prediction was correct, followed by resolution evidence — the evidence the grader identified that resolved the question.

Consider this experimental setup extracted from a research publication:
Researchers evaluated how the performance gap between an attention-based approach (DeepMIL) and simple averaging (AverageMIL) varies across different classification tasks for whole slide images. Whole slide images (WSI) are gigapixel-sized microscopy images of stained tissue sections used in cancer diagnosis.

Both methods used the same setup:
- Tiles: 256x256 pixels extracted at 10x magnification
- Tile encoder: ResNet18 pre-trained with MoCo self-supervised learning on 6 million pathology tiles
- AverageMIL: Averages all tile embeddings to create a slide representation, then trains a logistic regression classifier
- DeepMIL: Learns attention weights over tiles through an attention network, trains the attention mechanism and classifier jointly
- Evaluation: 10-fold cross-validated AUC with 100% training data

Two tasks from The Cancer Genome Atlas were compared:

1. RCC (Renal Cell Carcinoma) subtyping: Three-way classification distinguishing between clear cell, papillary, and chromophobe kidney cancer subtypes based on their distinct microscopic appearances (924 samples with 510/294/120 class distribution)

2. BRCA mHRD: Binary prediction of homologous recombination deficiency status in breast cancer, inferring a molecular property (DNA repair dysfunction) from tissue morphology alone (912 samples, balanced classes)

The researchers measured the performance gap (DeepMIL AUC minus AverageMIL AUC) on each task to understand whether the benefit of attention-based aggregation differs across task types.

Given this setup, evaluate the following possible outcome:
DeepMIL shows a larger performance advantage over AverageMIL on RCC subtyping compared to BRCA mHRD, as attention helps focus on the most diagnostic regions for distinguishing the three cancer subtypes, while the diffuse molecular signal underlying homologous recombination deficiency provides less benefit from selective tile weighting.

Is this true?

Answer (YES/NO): NO